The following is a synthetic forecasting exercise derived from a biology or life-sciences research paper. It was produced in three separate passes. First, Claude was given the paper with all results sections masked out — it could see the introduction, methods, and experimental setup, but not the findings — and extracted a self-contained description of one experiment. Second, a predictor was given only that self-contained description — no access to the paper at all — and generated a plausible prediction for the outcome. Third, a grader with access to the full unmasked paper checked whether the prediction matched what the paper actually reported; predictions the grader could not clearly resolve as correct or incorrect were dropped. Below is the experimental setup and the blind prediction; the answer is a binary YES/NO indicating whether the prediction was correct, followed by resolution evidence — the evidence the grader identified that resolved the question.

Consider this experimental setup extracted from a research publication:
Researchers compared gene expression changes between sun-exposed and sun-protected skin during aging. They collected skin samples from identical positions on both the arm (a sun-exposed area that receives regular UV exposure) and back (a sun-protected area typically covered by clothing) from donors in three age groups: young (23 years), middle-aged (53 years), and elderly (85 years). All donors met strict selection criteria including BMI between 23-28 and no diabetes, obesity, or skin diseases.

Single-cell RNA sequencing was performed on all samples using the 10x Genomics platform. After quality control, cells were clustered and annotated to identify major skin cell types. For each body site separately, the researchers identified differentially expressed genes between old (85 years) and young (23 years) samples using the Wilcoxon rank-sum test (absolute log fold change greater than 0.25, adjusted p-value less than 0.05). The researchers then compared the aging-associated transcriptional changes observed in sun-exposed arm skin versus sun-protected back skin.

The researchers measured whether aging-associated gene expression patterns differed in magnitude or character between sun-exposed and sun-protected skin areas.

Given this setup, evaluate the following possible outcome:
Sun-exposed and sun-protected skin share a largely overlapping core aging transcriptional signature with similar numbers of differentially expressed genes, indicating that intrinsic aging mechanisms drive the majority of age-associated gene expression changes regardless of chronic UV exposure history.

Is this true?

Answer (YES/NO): NO